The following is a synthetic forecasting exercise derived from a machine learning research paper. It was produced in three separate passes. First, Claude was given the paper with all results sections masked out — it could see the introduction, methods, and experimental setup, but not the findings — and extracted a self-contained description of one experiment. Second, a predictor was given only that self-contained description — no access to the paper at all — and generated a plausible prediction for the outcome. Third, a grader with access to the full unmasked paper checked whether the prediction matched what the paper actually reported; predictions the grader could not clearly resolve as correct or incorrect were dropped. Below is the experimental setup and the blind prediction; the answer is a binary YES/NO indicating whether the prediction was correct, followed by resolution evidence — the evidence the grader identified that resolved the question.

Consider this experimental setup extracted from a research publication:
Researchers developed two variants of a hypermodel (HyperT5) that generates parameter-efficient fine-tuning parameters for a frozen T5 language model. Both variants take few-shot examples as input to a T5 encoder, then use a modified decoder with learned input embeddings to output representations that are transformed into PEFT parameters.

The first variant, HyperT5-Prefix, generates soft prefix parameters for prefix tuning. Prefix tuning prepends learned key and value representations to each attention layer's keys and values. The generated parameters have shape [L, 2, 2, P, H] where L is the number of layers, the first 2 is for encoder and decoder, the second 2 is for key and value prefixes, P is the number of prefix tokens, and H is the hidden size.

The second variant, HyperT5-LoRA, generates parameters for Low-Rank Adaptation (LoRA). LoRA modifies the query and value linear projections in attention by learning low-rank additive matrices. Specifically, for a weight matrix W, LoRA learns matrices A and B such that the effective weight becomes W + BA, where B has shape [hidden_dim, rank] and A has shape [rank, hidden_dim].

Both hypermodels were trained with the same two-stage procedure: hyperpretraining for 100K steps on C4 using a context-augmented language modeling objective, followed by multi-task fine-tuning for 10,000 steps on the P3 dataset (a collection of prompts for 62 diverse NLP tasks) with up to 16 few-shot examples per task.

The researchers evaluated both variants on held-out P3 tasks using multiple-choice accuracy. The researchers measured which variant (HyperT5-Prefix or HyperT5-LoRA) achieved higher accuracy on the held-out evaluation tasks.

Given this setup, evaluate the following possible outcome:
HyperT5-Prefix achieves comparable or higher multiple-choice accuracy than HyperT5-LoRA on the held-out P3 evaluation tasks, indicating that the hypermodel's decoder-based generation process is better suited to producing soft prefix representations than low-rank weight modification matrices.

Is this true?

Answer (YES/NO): YES